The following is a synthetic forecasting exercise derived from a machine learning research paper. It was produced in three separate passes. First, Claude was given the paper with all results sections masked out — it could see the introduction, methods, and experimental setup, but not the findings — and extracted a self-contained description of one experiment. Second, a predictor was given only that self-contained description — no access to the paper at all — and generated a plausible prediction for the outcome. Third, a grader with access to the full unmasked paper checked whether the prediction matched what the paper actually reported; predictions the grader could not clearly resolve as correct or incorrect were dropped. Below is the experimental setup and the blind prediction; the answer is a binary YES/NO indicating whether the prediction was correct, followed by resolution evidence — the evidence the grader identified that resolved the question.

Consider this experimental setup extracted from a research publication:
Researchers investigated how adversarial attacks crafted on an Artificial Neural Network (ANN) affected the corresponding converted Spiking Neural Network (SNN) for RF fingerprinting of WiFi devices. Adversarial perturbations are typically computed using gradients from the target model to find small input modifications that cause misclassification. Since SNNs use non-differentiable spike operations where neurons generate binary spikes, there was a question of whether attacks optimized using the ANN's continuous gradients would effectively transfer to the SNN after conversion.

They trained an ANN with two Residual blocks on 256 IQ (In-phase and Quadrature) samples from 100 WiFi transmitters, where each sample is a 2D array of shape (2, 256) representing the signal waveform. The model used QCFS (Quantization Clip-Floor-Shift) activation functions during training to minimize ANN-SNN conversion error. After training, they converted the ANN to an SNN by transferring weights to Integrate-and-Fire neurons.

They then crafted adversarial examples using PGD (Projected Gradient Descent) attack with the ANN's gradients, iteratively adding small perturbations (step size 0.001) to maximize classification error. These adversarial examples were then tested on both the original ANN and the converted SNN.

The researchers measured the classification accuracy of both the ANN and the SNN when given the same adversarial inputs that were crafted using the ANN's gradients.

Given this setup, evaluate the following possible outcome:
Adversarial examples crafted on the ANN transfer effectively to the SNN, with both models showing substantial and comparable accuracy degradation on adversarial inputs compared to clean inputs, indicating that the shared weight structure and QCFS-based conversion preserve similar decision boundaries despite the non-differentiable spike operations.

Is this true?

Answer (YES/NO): NO